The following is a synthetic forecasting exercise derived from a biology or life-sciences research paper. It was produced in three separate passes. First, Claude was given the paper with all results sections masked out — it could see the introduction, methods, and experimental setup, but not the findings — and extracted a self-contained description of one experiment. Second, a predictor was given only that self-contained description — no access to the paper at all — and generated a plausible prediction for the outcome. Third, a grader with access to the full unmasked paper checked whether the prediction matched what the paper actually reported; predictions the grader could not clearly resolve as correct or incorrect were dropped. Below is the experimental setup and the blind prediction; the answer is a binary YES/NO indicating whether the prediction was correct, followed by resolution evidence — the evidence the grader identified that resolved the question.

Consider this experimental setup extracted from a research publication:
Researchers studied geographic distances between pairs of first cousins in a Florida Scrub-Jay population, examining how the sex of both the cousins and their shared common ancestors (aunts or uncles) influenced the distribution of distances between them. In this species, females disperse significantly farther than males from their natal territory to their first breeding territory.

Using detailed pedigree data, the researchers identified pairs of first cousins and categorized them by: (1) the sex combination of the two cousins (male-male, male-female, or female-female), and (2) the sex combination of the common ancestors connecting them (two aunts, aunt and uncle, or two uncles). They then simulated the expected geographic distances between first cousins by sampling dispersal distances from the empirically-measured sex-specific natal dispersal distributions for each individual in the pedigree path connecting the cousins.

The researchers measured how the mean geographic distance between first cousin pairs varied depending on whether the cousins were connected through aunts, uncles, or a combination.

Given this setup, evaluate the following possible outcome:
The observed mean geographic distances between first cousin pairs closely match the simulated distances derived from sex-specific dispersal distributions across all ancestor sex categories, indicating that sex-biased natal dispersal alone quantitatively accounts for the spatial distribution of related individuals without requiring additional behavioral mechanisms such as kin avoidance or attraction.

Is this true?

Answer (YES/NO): NO